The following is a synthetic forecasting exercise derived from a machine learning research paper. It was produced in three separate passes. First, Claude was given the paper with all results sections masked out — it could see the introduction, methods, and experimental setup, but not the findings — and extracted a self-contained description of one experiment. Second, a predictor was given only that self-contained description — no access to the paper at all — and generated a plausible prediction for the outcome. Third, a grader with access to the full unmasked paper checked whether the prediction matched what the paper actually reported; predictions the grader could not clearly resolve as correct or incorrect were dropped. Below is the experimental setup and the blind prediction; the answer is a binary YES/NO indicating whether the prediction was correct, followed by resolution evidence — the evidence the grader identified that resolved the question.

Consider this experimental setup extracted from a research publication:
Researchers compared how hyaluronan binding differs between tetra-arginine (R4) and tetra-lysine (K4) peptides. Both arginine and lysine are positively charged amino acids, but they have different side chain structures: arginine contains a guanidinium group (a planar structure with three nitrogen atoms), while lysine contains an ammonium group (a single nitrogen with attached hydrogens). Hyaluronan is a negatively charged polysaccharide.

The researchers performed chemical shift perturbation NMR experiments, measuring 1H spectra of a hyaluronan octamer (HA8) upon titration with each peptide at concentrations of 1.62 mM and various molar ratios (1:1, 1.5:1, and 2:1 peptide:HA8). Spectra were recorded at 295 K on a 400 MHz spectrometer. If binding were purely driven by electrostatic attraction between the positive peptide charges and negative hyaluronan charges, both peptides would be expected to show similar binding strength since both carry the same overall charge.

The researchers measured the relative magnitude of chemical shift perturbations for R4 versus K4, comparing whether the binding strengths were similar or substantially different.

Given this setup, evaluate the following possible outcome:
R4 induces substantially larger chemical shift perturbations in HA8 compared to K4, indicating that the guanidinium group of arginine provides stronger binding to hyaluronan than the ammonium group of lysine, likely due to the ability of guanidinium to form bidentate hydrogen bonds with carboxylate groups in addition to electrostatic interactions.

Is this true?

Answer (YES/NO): YES